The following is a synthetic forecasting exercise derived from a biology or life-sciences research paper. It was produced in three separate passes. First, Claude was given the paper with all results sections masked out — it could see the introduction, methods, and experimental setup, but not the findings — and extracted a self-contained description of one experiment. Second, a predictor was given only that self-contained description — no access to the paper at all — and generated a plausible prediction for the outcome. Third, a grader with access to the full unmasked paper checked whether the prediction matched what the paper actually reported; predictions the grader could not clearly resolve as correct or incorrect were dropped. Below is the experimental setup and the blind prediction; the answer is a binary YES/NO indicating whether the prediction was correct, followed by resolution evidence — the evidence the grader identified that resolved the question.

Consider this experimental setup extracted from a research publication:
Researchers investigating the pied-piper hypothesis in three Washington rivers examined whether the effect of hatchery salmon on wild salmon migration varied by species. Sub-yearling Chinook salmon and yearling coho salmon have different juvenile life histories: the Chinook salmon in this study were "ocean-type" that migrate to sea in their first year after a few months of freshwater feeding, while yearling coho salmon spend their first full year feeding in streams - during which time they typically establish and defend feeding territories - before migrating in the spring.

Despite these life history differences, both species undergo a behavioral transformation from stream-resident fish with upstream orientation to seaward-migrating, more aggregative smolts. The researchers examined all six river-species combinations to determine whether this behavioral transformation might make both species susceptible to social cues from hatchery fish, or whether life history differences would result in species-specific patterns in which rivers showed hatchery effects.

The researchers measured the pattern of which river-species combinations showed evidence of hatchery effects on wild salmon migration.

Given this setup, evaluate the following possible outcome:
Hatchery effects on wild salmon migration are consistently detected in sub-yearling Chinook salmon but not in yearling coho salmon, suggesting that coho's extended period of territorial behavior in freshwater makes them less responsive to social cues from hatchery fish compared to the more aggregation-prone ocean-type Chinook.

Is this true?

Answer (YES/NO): NO